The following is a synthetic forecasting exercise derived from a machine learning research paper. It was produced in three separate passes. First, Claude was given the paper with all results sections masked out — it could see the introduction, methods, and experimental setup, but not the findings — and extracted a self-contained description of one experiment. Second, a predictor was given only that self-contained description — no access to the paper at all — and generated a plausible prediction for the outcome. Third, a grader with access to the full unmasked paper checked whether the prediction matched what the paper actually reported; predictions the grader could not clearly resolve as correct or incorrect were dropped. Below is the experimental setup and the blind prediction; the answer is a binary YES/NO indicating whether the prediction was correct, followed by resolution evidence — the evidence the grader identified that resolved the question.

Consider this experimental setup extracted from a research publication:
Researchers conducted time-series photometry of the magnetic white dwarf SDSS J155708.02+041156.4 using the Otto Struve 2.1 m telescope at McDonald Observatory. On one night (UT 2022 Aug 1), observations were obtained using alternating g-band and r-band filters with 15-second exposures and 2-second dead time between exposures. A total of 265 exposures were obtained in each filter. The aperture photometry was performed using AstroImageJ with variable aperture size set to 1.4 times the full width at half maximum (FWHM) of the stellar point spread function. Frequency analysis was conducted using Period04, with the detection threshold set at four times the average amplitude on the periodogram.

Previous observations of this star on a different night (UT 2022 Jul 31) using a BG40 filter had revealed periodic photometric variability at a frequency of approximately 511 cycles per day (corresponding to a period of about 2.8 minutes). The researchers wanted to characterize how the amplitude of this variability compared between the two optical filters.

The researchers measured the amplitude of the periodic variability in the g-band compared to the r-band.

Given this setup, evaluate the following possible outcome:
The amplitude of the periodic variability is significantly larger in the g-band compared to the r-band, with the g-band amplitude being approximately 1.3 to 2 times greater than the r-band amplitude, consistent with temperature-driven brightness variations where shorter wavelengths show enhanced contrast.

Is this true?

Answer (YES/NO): YES